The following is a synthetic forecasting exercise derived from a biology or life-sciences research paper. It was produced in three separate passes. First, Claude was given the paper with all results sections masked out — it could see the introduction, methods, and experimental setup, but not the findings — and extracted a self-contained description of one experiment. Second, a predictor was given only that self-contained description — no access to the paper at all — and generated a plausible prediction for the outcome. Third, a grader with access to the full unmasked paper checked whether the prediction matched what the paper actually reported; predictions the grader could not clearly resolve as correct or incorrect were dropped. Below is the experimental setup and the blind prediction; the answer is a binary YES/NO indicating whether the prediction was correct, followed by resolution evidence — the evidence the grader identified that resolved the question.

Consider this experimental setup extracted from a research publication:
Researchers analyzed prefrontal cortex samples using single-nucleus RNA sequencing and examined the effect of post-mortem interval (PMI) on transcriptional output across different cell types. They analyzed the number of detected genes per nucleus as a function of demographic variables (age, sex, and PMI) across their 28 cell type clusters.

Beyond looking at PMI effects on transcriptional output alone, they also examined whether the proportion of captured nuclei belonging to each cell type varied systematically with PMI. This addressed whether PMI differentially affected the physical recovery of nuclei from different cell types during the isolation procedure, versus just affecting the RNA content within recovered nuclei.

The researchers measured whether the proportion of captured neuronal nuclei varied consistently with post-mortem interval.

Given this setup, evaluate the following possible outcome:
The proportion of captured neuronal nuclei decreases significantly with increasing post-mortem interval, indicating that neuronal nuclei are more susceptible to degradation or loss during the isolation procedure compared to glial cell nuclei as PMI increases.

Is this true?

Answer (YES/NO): NO